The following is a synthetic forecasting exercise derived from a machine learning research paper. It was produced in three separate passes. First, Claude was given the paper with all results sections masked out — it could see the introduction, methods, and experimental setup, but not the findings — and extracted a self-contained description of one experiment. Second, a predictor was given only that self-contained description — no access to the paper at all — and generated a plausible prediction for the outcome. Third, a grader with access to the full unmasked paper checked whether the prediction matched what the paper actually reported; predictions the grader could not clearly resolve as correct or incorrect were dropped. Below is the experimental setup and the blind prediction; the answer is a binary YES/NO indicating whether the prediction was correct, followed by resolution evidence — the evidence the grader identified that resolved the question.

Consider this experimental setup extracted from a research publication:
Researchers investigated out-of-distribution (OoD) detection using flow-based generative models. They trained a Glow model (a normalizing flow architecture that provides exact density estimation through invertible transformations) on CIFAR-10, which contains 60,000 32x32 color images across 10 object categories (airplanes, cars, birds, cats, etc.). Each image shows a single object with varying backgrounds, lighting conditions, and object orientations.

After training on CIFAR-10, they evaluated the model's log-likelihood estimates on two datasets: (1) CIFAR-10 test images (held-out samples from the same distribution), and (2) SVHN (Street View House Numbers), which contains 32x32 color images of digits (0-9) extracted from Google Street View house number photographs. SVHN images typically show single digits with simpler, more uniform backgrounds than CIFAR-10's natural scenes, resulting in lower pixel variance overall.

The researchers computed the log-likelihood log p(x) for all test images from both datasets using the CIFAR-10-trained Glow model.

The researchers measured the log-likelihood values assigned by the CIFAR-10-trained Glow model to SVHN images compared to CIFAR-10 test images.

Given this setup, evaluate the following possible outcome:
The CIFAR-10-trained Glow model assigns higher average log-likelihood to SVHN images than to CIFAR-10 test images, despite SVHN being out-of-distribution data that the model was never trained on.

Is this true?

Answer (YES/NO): YES